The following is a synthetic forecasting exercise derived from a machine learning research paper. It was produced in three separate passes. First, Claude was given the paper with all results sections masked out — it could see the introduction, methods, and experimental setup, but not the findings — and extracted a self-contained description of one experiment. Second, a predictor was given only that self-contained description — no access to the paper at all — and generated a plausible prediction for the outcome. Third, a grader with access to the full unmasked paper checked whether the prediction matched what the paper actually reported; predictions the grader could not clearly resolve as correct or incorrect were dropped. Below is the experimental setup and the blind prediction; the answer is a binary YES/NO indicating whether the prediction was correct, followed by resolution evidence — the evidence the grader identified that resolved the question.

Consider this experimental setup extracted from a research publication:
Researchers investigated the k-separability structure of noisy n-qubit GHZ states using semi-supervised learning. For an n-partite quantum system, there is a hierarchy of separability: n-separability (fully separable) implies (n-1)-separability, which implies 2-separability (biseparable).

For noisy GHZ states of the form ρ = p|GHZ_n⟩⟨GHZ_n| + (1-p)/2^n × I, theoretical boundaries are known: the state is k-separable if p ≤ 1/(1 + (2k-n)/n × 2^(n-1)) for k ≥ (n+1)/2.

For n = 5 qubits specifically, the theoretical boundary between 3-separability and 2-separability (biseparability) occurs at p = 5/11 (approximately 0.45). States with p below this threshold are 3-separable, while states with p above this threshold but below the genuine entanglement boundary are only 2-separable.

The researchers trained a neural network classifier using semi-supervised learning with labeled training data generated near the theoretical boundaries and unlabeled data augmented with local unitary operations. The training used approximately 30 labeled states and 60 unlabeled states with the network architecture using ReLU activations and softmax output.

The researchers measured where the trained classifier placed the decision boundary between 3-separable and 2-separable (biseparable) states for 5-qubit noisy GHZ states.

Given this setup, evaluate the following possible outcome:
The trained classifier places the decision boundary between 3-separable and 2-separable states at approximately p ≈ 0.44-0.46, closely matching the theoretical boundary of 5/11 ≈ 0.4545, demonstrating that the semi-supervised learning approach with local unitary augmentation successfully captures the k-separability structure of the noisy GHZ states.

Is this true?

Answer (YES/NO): NO